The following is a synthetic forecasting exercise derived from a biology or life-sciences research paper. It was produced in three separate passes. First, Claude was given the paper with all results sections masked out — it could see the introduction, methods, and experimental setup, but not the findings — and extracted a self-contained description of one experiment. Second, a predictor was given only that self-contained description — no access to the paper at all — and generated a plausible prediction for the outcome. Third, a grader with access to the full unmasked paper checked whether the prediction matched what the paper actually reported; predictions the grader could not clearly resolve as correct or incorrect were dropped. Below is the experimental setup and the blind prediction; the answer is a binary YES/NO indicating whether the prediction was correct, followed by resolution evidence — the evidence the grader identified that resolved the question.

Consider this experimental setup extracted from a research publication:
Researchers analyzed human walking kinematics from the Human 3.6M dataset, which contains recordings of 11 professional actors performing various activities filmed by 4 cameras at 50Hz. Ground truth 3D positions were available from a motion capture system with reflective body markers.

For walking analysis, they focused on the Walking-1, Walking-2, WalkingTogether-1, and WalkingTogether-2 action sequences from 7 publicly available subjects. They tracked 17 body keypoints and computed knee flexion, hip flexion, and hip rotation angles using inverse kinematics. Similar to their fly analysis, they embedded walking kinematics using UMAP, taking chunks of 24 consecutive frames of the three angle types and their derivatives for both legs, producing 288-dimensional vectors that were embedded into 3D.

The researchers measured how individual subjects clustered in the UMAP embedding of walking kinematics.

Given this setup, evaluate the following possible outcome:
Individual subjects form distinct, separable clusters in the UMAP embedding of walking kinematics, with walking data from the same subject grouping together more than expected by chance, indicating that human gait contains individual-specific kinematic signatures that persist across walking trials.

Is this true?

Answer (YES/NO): NO